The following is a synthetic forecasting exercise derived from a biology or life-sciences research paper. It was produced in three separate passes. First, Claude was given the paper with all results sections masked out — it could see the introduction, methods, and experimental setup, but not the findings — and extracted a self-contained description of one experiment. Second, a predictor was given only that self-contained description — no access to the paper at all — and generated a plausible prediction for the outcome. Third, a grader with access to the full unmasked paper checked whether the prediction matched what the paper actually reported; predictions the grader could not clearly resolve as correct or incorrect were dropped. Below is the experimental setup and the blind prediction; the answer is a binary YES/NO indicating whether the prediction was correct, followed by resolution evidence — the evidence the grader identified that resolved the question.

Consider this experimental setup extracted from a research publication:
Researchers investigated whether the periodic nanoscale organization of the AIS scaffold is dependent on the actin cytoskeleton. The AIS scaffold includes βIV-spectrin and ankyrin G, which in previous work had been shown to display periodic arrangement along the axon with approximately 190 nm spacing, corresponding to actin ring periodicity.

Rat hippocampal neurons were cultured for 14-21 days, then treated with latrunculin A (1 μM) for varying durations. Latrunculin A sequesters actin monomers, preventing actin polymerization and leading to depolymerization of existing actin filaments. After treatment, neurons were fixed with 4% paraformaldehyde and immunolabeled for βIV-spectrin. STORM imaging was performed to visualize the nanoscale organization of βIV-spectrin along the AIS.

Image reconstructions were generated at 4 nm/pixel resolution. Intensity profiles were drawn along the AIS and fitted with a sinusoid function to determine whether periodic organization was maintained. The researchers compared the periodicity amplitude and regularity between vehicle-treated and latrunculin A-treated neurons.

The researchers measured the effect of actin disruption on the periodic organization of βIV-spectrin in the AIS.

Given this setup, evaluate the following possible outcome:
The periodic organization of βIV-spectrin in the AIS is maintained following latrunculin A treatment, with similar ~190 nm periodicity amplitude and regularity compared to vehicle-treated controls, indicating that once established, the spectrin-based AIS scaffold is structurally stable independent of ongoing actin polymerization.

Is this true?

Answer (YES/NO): YES